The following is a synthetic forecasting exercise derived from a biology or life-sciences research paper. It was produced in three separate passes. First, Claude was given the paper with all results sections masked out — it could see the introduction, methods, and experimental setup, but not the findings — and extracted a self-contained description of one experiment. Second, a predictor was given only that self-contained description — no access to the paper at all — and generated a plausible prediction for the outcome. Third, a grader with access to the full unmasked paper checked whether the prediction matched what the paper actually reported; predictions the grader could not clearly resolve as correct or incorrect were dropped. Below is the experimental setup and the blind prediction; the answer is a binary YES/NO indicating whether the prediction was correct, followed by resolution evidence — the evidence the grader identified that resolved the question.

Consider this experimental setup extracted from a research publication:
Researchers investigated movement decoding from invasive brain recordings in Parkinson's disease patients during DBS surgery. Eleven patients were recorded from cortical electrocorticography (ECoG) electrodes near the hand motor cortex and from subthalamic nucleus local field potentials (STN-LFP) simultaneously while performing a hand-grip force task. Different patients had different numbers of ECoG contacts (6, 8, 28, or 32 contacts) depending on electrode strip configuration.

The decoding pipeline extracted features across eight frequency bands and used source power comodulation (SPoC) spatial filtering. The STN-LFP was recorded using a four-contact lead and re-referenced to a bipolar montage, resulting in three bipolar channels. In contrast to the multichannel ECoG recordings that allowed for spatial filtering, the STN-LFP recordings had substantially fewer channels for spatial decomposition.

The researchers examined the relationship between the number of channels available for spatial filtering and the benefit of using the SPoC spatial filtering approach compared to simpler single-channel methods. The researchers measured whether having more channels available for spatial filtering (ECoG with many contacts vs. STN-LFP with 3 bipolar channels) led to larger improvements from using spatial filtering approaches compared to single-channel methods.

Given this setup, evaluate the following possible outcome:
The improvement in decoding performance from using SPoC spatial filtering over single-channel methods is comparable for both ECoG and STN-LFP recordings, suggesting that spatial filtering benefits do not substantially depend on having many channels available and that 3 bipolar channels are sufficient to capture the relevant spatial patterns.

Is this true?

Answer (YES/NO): NO